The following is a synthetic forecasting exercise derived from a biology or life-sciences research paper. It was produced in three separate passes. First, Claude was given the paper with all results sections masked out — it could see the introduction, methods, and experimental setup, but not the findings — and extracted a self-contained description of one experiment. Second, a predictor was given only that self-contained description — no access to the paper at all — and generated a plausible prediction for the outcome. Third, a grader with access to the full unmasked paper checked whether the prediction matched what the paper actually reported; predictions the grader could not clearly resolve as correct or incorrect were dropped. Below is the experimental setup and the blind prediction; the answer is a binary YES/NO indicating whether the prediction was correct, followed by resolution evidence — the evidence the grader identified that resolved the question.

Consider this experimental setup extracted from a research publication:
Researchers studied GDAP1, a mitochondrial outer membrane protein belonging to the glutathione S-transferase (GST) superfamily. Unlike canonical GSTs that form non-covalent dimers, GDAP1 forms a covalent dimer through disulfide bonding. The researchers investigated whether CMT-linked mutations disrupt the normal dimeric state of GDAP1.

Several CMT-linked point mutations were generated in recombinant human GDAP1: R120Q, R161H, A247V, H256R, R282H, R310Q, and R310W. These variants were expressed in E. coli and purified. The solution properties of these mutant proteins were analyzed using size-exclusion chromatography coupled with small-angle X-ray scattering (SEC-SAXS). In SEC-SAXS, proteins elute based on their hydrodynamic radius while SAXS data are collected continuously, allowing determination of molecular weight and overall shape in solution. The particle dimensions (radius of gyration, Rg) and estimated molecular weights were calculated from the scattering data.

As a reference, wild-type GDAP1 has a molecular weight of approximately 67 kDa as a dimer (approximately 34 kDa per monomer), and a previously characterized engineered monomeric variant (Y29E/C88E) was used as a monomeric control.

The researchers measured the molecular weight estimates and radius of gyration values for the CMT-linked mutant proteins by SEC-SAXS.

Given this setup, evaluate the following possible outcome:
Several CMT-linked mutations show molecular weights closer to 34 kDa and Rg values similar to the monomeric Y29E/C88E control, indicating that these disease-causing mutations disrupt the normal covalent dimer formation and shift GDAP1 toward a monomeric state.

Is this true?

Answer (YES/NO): NO